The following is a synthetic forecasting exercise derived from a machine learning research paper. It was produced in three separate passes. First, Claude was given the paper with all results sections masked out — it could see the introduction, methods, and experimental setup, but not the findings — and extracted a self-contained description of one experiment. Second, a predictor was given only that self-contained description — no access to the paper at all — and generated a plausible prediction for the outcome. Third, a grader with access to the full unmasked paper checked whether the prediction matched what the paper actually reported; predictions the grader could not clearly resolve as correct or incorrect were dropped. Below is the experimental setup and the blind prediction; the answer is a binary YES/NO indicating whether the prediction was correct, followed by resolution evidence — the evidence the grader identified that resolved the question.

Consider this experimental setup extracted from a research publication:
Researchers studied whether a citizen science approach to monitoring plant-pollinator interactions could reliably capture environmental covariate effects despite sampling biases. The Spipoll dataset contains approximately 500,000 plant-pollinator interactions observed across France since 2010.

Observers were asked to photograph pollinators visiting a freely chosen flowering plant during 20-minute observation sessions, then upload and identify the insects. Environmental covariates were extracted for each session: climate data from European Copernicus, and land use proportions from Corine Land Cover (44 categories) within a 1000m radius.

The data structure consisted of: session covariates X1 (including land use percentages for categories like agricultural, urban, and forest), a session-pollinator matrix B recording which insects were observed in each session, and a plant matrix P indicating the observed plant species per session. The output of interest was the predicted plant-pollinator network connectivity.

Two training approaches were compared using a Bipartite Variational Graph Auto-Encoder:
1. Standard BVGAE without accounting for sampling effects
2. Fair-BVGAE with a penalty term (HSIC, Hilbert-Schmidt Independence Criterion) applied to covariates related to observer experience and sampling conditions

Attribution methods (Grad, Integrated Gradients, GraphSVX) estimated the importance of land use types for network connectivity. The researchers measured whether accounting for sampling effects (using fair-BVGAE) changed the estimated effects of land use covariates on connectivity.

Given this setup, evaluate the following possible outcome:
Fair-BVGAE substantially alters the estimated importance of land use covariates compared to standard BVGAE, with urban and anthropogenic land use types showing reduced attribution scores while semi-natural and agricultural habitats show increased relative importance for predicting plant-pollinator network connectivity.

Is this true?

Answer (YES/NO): NO